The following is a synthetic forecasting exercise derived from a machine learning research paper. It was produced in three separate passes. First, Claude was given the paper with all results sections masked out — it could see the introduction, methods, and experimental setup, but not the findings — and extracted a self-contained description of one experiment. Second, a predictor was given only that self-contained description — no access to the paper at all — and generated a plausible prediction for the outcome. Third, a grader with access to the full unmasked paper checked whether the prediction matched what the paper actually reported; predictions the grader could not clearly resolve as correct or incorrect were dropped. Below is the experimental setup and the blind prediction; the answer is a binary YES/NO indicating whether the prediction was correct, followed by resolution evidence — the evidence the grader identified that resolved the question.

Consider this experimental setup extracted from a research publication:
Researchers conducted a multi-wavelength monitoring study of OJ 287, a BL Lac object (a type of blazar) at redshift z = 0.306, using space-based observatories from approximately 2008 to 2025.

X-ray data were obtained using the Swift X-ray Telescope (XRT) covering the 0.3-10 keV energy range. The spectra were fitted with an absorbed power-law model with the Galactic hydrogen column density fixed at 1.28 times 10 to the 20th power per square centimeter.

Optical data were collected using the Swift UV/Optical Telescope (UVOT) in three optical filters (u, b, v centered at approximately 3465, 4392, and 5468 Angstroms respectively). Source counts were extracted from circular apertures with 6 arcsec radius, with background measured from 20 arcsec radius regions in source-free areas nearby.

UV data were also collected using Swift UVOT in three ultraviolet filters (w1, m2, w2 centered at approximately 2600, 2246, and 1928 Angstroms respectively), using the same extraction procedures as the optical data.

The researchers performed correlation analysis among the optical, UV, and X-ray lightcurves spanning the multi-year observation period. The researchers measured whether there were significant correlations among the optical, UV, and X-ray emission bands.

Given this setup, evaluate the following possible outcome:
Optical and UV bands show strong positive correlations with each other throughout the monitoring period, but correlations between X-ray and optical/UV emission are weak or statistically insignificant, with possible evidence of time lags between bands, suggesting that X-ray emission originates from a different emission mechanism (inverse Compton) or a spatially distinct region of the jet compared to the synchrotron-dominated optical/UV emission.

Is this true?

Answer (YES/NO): NO